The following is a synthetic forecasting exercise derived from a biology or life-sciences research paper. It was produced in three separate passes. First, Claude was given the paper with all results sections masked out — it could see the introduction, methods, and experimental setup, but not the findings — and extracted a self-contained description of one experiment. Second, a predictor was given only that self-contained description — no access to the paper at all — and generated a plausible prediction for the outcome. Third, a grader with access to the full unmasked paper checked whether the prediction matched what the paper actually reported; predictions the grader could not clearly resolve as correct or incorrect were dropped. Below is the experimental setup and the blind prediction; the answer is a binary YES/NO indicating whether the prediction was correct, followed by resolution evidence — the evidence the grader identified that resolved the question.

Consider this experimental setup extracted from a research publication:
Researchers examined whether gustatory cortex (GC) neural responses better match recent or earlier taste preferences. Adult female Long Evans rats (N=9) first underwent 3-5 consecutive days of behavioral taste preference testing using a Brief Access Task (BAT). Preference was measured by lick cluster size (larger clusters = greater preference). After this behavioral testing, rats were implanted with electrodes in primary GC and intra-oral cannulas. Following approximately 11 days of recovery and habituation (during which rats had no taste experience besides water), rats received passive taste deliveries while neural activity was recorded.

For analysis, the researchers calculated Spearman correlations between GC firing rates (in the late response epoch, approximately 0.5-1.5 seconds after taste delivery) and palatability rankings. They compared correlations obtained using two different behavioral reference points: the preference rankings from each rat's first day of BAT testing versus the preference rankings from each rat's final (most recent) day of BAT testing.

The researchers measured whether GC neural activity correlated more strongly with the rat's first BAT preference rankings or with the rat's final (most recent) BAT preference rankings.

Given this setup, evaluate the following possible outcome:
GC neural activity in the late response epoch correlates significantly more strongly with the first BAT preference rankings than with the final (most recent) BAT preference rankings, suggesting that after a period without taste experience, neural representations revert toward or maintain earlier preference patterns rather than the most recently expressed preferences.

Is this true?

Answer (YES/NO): NO